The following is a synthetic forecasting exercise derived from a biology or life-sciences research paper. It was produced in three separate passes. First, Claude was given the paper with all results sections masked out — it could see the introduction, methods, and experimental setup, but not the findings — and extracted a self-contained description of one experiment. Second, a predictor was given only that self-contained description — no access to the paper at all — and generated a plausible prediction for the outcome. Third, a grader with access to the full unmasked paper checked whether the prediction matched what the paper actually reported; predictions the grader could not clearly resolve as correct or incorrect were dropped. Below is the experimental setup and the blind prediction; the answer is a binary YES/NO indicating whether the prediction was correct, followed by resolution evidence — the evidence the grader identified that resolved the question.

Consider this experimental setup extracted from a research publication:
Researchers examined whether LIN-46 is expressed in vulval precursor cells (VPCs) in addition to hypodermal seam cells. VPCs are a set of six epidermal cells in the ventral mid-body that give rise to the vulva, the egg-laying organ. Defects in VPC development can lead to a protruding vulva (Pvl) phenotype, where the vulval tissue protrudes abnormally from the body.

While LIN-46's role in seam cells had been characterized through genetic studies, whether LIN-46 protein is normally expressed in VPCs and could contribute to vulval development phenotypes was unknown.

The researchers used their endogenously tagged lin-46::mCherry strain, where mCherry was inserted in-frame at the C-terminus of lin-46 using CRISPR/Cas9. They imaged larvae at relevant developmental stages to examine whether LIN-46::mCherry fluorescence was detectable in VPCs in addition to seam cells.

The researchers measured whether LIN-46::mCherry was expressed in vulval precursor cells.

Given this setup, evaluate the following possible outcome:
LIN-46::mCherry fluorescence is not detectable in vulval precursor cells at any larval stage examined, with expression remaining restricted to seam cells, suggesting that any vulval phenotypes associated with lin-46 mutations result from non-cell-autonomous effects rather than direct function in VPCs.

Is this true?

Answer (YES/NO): NO